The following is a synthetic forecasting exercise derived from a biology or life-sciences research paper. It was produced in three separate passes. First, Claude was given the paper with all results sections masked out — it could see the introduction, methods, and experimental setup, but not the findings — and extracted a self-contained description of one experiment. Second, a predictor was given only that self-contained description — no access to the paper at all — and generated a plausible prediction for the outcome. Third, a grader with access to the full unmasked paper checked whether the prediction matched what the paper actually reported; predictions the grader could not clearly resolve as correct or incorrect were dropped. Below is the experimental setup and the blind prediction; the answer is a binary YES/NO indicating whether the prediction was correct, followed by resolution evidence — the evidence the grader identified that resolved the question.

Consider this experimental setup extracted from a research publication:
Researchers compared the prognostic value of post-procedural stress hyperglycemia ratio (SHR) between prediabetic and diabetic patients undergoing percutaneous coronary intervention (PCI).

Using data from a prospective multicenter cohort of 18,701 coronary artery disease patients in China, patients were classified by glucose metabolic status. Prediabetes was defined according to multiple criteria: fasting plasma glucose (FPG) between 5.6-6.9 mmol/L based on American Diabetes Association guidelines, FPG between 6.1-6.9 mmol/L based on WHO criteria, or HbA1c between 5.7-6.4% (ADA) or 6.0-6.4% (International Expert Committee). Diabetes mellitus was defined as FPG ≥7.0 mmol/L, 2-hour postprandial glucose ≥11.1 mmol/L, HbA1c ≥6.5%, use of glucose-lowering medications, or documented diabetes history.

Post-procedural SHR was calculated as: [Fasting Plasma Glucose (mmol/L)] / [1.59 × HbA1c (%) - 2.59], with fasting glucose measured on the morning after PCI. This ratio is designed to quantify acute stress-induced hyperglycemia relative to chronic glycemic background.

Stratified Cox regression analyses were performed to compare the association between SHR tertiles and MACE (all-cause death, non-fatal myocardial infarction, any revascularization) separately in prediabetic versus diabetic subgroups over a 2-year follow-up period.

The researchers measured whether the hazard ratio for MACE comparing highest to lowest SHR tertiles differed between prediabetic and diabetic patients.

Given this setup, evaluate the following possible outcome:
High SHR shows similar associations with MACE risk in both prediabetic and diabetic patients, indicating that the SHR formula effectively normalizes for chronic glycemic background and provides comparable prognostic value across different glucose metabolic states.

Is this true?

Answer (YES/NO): NO